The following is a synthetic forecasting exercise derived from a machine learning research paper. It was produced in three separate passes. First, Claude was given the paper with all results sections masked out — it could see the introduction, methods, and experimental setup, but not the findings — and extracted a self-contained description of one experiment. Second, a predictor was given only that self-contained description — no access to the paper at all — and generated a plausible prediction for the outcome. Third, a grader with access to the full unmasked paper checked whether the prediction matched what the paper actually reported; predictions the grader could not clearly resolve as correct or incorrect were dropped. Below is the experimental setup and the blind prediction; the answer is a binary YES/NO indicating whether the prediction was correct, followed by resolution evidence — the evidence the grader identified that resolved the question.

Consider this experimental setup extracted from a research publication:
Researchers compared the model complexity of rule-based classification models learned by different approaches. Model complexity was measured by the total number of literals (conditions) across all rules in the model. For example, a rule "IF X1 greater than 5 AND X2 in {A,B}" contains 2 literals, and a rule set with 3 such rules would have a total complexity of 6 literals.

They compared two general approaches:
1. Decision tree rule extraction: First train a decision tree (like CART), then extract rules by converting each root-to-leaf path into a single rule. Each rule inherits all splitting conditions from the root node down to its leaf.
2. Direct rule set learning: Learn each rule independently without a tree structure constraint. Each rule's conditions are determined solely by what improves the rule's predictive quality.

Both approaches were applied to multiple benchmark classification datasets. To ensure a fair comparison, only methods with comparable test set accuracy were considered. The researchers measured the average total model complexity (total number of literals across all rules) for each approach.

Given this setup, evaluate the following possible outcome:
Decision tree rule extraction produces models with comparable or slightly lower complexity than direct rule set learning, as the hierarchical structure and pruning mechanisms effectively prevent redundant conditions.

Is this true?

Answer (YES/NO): NO